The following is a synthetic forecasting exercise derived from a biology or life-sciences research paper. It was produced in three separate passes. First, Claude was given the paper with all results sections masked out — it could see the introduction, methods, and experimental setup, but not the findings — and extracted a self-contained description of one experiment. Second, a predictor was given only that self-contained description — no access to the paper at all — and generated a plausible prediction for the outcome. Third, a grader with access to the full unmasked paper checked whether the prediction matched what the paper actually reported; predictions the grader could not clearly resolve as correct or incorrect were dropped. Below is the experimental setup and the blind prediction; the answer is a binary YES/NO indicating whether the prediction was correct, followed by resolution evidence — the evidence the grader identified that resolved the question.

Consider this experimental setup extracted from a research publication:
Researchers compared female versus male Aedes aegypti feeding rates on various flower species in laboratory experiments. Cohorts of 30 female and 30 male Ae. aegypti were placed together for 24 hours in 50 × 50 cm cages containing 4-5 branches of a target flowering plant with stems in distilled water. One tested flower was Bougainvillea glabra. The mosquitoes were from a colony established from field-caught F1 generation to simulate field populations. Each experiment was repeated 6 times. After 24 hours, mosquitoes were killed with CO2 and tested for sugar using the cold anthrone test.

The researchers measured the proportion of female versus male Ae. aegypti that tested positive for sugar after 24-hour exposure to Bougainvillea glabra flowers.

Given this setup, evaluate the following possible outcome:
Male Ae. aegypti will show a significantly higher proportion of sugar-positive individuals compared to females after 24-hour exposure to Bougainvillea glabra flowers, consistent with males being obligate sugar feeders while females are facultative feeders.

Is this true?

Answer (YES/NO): NO